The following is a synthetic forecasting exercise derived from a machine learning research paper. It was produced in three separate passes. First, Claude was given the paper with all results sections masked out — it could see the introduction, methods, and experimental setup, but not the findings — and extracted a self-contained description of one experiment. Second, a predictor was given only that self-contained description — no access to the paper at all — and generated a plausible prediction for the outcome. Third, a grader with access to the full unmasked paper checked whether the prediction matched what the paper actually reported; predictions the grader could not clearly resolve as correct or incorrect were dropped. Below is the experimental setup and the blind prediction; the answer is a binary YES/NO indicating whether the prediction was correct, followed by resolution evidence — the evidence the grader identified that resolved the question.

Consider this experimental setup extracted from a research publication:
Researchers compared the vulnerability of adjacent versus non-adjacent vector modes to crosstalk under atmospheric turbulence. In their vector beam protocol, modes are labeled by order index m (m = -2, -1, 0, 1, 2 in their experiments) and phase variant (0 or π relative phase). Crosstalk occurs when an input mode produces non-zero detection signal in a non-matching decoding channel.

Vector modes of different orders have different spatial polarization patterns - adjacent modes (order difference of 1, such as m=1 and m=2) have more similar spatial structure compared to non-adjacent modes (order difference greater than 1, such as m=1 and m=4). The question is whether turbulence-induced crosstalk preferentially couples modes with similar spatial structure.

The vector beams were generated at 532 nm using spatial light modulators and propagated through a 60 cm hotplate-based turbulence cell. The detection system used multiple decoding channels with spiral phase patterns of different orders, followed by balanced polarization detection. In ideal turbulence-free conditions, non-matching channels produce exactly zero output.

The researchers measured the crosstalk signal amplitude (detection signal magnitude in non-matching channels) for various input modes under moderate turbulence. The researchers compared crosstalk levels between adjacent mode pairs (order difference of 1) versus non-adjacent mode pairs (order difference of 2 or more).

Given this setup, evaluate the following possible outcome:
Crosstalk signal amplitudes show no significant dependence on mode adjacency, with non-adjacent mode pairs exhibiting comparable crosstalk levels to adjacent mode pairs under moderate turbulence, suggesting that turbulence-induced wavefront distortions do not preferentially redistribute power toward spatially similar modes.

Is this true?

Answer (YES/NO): NO